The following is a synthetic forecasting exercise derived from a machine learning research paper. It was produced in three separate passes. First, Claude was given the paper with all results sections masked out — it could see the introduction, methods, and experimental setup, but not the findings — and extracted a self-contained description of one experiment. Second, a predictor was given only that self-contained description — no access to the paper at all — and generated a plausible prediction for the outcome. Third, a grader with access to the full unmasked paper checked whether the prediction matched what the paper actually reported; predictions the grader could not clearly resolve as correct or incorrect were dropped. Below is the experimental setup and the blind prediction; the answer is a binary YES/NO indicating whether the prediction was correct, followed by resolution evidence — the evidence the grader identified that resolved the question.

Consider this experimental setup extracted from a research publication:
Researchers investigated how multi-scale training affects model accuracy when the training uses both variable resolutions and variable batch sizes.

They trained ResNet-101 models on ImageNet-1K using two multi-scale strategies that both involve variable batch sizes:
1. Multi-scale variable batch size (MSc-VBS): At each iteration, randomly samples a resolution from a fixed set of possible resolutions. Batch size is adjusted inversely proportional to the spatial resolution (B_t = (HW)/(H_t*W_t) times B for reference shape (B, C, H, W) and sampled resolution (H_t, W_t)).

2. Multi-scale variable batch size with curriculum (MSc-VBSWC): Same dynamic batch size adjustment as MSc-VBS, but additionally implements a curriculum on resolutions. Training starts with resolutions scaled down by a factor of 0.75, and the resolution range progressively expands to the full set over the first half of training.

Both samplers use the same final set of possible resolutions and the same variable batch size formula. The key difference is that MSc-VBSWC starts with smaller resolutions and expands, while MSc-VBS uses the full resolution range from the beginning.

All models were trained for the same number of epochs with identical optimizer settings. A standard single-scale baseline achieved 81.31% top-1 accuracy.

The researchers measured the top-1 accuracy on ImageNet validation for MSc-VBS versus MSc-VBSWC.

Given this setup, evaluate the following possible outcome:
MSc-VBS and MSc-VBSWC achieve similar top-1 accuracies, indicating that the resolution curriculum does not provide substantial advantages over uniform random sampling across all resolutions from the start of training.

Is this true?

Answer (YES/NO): YES